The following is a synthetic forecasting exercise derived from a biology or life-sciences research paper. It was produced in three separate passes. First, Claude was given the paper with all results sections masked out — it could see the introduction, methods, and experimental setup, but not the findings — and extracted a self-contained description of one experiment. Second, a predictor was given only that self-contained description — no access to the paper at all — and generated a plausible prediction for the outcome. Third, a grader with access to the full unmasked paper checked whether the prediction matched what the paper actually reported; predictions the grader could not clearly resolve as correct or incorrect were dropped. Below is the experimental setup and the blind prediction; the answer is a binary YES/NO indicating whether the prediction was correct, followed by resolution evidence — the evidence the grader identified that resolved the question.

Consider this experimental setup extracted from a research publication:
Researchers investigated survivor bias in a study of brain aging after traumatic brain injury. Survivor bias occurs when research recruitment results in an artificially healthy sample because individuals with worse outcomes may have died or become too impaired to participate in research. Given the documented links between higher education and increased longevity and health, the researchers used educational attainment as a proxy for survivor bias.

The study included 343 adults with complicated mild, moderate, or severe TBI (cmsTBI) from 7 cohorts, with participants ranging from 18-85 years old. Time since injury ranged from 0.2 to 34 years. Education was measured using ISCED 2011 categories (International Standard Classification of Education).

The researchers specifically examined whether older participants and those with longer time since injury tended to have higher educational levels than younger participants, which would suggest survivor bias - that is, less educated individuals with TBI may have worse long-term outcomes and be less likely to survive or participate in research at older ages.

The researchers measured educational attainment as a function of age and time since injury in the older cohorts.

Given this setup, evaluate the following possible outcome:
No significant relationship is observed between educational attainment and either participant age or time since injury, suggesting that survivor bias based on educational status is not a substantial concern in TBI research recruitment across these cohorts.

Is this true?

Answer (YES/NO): NO